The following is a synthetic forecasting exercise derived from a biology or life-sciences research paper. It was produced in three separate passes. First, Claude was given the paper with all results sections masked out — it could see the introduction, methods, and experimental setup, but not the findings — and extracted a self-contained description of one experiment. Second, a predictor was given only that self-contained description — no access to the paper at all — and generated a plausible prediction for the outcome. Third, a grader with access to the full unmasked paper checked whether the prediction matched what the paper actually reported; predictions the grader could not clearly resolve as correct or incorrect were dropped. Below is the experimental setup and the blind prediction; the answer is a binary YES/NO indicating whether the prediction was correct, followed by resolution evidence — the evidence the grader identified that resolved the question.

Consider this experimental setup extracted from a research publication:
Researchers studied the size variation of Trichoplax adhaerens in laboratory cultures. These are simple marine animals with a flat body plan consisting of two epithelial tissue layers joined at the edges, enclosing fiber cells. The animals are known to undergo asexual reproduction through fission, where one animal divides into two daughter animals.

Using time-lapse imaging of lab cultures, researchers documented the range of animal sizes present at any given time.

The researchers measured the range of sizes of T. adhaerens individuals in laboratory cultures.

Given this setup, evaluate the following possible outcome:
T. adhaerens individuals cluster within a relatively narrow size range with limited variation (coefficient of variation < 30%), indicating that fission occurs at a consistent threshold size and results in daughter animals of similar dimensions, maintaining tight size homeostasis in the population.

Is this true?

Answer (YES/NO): NO